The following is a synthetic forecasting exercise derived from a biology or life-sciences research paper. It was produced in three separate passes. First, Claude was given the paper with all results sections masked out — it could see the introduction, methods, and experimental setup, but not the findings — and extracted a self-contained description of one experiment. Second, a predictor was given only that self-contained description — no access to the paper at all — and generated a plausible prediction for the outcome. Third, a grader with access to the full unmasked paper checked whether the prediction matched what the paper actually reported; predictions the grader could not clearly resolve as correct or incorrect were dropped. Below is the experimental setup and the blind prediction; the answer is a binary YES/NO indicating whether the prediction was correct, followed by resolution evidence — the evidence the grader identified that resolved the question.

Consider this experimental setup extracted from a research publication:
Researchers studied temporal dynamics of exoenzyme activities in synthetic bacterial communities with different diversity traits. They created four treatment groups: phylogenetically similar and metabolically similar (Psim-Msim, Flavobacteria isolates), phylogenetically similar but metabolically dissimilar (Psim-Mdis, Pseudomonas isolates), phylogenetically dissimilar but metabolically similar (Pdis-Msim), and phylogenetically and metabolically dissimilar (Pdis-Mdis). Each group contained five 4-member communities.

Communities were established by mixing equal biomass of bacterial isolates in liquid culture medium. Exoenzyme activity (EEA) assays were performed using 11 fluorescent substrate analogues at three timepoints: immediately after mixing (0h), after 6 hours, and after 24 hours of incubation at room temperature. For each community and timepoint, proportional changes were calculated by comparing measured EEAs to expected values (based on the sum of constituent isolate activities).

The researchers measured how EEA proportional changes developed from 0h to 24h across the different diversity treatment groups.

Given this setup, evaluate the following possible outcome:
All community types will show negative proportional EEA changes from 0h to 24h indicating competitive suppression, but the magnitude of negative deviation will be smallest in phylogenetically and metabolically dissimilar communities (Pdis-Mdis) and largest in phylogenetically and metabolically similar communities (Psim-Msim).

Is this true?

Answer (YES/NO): NO